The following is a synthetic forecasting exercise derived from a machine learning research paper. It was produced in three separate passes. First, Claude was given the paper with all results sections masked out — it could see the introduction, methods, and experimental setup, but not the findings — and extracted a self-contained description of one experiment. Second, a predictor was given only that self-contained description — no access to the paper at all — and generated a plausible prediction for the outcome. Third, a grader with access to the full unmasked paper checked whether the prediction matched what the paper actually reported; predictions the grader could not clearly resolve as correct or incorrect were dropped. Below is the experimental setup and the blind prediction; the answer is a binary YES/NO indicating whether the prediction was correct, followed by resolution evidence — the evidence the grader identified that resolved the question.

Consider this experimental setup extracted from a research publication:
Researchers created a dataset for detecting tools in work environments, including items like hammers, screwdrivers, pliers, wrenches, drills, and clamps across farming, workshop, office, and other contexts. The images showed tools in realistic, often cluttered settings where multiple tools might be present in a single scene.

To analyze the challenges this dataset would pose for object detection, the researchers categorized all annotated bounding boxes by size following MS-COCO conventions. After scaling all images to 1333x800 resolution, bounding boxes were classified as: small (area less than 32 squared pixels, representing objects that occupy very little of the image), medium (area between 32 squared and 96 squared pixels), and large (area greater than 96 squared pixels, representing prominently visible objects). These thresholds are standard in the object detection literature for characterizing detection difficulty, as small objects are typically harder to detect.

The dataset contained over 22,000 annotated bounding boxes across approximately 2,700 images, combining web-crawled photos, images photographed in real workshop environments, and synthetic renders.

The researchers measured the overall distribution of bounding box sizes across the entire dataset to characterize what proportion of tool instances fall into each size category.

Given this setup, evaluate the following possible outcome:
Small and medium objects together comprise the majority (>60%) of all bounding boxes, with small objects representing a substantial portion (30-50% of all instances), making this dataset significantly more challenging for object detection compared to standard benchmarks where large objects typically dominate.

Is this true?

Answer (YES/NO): NO